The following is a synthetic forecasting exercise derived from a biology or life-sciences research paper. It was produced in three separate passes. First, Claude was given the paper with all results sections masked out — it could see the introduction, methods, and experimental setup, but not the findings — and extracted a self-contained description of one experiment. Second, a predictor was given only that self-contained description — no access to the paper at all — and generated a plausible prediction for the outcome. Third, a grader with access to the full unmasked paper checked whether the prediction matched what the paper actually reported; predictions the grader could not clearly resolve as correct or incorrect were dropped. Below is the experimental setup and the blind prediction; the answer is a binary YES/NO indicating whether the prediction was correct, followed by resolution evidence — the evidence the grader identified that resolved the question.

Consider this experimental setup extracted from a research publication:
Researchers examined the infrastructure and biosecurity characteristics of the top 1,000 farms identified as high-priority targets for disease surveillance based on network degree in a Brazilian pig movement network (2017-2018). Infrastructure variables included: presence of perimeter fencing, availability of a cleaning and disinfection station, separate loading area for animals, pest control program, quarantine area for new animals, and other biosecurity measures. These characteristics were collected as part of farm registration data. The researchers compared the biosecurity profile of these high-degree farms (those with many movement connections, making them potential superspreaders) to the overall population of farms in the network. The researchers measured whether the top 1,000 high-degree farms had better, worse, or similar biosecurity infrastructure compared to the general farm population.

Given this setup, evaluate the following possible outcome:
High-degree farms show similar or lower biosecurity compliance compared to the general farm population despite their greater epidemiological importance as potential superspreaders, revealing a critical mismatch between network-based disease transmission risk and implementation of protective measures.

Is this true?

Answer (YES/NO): YES